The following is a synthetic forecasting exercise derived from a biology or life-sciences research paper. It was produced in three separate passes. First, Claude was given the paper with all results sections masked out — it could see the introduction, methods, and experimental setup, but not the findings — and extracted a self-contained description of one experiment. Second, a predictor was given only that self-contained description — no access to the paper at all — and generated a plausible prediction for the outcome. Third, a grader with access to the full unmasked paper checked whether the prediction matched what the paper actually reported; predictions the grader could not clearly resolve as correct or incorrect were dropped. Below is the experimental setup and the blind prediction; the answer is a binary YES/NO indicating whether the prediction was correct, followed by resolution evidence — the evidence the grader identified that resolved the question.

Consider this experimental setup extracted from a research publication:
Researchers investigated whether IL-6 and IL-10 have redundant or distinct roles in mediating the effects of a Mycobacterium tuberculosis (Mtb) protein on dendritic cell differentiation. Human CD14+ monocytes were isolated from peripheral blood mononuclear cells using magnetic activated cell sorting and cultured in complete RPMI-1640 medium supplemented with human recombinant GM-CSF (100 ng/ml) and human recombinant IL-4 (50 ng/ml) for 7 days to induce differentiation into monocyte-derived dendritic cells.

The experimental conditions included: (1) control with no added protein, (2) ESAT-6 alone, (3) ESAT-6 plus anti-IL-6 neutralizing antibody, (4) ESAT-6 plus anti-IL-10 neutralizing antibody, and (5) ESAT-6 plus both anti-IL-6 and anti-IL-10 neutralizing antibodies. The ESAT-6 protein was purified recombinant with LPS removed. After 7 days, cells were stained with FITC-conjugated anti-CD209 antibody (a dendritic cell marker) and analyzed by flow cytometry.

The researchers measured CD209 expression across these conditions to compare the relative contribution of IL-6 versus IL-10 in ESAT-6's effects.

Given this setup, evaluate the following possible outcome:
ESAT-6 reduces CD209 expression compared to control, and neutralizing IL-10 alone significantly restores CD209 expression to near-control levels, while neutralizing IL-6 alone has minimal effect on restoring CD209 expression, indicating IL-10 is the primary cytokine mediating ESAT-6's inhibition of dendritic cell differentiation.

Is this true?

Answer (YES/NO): NO